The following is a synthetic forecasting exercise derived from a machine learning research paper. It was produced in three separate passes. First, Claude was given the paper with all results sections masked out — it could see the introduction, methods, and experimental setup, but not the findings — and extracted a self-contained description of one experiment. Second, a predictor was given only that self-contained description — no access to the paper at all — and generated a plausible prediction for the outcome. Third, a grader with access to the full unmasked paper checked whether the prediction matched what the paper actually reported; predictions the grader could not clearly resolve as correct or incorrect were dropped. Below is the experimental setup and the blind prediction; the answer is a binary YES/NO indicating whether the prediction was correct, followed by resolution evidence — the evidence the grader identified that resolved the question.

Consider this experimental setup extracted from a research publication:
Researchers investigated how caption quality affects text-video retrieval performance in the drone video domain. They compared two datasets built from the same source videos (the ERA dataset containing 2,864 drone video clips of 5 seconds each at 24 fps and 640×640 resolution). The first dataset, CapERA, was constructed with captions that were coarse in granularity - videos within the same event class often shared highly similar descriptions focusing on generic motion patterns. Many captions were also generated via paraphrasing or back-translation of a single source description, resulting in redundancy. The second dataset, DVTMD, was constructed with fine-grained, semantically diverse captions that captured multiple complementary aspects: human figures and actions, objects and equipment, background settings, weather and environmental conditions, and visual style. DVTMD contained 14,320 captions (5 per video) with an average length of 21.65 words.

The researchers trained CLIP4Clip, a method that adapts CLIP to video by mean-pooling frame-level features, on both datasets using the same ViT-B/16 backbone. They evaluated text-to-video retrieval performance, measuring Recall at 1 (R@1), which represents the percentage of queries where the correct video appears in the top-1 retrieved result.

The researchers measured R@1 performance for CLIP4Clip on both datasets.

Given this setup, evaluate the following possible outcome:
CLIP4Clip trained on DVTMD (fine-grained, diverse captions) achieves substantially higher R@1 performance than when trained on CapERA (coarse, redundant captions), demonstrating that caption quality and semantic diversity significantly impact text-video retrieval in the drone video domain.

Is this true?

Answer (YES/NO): YES